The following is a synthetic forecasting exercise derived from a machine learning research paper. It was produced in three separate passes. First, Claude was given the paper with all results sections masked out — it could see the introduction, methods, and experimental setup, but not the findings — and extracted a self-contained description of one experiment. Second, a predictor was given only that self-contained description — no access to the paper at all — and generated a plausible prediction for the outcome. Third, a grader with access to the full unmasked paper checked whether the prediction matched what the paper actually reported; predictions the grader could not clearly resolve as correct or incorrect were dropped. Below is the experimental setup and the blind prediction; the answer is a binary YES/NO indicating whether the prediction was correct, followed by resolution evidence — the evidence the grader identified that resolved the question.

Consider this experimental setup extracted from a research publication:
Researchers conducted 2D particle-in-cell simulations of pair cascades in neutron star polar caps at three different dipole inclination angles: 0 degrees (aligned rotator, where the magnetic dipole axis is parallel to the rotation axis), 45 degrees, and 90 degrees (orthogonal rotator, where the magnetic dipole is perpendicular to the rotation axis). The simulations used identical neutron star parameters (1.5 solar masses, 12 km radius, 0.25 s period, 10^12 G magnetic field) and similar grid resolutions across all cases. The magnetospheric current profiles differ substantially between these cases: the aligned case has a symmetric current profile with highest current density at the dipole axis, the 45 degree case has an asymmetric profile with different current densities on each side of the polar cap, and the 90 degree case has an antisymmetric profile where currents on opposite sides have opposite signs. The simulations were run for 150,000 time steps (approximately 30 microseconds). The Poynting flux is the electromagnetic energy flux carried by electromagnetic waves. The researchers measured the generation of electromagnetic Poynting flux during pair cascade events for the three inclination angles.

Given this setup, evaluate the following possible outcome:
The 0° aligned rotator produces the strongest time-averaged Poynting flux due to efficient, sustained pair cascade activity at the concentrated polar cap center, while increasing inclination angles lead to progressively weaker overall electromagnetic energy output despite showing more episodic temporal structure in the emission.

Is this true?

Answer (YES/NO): NO